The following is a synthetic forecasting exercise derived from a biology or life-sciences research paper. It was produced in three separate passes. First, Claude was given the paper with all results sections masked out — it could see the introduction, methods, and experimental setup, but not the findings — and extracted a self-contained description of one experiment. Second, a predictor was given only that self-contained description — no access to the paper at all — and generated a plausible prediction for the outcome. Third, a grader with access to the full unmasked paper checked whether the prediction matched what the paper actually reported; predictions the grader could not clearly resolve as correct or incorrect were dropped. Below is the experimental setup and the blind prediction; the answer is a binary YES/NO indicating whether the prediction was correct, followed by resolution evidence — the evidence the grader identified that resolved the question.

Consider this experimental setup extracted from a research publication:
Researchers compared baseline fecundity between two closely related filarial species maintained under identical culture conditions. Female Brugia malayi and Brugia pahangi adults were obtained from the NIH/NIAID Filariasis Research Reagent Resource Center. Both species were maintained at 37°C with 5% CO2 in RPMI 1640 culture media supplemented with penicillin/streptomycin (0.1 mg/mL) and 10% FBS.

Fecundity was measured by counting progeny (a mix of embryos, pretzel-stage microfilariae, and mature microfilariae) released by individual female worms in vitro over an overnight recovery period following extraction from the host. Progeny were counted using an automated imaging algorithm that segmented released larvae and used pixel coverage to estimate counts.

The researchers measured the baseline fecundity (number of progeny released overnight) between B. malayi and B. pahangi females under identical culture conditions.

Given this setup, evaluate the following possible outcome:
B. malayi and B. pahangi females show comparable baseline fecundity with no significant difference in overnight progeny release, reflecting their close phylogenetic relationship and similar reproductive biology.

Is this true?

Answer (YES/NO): NO